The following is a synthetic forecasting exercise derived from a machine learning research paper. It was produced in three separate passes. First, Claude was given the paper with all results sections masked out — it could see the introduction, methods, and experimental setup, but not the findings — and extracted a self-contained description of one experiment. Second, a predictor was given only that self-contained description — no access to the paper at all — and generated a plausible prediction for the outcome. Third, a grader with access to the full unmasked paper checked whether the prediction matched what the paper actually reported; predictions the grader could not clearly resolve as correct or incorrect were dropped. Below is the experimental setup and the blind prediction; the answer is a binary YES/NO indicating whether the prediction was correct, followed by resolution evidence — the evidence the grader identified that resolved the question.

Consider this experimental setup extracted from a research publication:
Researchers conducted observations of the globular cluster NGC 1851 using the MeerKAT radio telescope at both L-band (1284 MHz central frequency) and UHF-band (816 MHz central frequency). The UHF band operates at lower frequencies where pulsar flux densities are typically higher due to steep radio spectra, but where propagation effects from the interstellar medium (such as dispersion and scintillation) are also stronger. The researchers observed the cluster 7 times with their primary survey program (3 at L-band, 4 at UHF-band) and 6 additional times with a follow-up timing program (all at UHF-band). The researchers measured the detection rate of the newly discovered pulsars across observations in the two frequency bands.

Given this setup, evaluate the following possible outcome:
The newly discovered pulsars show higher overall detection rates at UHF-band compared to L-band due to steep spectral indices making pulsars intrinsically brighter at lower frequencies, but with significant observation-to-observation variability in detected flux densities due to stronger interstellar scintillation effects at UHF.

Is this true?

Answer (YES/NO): YES